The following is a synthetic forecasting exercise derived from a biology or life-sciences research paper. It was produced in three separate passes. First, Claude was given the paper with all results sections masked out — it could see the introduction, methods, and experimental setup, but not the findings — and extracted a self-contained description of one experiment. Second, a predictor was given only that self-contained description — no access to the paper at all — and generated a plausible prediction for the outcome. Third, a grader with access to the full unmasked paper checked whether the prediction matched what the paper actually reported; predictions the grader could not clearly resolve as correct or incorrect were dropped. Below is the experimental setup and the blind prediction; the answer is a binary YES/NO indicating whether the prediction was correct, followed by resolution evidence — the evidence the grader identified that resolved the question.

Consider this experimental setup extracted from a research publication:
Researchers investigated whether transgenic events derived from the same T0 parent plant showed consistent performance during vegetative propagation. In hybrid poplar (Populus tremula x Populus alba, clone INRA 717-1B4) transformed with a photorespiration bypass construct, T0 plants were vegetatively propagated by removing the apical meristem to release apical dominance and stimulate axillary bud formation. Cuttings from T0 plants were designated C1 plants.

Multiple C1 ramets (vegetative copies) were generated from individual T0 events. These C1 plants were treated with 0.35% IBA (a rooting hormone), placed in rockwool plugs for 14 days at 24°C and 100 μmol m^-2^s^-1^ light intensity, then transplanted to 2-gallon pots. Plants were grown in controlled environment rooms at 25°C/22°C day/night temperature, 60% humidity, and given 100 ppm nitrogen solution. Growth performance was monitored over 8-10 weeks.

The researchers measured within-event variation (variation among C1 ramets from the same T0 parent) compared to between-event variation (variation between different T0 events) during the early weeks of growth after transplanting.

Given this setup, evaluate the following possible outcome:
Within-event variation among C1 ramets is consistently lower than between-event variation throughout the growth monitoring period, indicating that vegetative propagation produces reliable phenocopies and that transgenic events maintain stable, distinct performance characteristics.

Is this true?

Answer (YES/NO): NO